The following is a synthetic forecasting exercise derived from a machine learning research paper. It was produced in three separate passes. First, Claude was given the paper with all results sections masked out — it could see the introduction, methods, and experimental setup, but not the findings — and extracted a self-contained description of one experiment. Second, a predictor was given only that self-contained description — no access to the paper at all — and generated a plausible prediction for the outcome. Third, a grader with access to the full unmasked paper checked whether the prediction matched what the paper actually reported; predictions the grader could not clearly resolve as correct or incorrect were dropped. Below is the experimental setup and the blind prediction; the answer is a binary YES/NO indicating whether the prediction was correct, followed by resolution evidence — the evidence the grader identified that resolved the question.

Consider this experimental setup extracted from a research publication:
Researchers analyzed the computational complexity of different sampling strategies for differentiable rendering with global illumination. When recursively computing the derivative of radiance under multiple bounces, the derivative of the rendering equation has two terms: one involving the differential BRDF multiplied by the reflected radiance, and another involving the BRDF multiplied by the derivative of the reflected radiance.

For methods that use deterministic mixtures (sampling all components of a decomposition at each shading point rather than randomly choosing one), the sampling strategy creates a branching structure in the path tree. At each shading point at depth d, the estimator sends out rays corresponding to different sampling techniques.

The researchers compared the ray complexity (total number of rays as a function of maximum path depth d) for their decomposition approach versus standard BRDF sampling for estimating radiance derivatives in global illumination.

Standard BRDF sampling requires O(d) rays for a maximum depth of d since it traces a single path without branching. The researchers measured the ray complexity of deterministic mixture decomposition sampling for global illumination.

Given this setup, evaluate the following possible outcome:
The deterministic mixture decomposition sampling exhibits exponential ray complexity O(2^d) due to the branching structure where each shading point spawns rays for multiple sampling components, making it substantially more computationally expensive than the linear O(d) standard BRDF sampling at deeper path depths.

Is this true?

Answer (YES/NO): NO